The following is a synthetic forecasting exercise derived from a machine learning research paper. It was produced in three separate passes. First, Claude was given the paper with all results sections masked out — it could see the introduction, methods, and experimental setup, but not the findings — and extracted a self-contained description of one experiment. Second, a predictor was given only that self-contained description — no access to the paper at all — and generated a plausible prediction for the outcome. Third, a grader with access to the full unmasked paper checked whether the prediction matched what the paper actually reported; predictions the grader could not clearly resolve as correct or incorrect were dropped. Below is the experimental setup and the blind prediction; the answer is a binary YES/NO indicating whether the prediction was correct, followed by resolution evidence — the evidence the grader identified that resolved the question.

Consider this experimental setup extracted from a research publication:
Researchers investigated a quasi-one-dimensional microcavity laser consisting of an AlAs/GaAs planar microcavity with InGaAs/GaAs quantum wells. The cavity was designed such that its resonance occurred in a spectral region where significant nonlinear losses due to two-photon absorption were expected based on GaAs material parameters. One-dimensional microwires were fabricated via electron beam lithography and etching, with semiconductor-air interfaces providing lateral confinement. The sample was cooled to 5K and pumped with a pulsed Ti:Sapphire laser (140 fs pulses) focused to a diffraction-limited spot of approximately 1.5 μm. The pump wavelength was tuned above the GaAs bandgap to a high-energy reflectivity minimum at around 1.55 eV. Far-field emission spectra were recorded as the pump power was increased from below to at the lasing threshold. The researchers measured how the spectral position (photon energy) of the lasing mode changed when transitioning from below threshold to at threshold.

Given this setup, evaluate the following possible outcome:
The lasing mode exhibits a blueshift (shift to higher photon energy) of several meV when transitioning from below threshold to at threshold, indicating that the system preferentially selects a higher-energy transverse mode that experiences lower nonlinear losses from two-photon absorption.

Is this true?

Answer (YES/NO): NO